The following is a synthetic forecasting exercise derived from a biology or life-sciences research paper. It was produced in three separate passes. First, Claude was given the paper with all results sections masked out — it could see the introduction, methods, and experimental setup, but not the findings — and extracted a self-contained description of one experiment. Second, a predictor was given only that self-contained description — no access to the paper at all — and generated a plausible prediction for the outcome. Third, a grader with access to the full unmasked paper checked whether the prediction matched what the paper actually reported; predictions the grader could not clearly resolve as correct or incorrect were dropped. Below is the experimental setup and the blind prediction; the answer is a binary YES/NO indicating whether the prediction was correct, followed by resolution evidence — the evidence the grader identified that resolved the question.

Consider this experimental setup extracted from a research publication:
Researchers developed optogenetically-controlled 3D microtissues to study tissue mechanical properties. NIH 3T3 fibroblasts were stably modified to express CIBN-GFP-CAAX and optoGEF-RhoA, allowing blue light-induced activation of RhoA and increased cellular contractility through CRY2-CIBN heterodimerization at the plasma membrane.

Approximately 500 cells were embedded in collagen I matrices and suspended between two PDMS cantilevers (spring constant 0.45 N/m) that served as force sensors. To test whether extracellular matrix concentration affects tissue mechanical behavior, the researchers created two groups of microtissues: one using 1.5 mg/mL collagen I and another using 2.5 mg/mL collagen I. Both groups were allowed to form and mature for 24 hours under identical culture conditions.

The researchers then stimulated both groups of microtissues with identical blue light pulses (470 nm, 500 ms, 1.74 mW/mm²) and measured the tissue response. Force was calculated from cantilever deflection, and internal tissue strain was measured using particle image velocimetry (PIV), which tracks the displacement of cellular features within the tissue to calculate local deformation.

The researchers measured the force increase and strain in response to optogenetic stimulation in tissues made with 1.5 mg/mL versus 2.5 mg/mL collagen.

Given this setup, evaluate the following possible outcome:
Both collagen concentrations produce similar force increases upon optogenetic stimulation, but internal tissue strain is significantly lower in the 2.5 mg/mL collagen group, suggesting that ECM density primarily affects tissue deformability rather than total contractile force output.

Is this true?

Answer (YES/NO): NO